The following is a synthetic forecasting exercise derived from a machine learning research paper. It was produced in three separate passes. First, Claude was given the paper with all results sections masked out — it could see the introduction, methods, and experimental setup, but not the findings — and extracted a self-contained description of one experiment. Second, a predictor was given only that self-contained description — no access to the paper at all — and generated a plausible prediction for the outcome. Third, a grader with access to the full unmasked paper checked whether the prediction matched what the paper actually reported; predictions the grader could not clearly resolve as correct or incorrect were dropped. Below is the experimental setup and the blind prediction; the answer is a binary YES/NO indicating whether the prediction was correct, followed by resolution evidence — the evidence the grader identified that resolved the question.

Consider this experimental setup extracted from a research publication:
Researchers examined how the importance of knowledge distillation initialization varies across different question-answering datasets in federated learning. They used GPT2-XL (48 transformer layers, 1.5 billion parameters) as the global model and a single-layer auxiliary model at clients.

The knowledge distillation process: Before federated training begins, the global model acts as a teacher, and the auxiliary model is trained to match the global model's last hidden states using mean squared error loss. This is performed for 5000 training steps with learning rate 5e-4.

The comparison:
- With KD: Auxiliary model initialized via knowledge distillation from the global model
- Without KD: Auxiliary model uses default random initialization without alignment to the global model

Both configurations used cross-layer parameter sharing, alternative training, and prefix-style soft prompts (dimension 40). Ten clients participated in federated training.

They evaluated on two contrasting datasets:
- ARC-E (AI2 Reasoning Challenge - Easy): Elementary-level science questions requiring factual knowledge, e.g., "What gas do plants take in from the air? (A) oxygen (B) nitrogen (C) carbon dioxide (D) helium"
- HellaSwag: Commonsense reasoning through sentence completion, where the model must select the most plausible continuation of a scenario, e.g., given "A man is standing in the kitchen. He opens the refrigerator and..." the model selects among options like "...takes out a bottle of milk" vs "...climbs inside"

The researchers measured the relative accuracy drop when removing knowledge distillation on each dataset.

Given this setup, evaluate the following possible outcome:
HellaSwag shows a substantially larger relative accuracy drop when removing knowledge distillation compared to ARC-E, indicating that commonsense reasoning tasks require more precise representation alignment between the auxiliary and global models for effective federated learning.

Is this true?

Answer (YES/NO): NO